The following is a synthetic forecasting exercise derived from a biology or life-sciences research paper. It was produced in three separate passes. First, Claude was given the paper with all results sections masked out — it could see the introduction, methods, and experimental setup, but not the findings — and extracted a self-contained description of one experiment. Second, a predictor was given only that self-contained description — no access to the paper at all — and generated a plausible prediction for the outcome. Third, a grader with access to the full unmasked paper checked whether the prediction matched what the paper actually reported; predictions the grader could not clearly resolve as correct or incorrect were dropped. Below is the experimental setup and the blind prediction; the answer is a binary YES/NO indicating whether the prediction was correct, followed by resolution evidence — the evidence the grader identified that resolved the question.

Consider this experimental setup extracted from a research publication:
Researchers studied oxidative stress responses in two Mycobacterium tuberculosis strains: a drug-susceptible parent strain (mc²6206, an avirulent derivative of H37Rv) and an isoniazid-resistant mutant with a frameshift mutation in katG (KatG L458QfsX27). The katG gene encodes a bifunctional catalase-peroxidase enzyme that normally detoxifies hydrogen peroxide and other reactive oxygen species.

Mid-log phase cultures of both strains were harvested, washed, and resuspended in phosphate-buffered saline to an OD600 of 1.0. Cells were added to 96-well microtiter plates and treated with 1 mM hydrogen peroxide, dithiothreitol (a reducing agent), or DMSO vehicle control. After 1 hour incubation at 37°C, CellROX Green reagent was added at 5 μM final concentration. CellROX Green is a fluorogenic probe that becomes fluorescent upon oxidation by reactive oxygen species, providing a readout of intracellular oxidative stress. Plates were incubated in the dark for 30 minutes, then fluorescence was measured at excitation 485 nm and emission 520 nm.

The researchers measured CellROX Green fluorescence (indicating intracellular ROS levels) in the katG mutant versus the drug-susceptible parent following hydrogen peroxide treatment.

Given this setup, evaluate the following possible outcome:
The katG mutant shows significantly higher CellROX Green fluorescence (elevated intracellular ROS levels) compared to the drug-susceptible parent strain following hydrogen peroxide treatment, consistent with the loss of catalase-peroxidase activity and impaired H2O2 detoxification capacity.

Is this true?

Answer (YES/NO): YES